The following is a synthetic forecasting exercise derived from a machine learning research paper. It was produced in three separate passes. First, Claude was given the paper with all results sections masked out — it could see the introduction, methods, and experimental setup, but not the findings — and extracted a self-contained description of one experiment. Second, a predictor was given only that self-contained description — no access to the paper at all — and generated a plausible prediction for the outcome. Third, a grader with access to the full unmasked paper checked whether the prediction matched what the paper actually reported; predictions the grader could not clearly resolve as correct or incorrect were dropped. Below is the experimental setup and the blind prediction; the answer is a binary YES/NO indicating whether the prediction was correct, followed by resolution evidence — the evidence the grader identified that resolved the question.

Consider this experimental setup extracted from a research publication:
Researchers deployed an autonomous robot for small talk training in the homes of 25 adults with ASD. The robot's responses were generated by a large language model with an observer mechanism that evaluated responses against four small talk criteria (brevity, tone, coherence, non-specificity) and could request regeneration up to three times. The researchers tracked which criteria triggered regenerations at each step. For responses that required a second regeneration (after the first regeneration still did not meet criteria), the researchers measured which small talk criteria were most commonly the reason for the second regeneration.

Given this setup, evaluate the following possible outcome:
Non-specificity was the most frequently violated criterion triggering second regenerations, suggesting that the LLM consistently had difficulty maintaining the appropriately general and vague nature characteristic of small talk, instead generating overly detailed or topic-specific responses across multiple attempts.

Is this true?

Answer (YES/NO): NO